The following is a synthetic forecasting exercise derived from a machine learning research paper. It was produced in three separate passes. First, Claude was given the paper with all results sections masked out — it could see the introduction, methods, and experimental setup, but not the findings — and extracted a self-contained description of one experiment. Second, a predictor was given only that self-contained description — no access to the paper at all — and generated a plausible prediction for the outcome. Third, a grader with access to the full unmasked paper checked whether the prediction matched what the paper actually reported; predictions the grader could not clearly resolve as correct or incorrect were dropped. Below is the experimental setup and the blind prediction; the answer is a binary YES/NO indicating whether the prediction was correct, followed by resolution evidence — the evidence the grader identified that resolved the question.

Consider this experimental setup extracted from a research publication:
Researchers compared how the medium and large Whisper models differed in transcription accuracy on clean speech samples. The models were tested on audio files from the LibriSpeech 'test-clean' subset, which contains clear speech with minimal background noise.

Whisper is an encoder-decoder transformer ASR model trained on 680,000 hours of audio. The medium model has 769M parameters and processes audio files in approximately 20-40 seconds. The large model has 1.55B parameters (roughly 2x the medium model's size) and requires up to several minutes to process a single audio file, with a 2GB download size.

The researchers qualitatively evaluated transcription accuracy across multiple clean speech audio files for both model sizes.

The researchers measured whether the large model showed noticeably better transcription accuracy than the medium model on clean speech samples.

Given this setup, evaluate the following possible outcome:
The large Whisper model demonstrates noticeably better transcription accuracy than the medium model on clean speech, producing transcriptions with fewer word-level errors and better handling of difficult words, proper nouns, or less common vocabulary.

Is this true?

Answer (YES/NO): NO